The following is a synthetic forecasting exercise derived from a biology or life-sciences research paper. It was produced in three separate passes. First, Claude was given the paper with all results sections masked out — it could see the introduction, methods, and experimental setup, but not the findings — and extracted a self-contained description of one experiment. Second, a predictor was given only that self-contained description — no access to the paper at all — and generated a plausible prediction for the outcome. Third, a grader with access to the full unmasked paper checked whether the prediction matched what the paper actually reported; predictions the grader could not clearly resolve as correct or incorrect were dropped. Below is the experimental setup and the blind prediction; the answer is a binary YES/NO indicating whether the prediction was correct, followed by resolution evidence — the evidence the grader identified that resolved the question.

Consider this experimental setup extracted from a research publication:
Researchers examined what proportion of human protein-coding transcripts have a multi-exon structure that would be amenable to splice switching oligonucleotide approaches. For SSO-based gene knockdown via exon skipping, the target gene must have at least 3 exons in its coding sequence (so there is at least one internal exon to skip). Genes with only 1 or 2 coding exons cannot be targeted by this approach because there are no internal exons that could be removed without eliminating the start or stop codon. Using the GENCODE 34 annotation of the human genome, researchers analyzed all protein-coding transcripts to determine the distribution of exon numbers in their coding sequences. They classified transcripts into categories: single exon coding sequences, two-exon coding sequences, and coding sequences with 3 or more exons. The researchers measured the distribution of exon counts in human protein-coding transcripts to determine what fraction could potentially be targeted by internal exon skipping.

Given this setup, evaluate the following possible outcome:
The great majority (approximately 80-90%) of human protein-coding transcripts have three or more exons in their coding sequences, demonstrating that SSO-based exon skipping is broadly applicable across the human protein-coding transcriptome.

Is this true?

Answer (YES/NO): YES